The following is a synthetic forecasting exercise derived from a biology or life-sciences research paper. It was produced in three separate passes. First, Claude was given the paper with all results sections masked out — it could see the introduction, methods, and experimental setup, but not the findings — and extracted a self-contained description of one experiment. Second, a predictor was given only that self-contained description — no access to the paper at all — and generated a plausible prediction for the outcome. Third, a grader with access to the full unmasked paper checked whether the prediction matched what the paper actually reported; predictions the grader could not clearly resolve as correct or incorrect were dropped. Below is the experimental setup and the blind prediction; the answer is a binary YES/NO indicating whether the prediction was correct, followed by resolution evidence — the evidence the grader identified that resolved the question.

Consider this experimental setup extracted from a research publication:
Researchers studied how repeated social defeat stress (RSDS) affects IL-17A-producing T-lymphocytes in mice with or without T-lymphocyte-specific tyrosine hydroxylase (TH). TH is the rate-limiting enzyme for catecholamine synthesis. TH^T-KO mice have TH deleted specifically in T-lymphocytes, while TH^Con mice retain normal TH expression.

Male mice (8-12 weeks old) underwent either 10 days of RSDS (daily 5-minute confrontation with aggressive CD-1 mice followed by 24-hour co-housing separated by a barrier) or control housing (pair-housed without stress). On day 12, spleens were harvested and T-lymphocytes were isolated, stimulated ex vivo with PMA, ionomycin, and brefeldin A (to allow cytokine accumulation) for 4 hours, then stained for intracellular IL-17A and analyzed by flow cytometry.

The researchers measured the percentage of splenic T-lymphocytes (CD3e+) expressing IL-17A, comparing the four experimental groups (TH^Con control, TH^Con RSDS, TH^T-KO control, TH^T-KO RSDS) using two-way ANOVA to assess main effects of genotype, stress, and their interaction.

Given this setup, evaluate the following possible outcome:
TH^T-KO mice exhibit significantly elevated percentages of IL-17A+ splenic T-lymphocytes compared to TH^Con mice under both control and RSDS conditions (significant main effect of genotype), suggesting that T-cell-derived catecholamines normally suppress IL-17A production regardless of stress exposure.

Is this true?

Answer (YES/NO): NO